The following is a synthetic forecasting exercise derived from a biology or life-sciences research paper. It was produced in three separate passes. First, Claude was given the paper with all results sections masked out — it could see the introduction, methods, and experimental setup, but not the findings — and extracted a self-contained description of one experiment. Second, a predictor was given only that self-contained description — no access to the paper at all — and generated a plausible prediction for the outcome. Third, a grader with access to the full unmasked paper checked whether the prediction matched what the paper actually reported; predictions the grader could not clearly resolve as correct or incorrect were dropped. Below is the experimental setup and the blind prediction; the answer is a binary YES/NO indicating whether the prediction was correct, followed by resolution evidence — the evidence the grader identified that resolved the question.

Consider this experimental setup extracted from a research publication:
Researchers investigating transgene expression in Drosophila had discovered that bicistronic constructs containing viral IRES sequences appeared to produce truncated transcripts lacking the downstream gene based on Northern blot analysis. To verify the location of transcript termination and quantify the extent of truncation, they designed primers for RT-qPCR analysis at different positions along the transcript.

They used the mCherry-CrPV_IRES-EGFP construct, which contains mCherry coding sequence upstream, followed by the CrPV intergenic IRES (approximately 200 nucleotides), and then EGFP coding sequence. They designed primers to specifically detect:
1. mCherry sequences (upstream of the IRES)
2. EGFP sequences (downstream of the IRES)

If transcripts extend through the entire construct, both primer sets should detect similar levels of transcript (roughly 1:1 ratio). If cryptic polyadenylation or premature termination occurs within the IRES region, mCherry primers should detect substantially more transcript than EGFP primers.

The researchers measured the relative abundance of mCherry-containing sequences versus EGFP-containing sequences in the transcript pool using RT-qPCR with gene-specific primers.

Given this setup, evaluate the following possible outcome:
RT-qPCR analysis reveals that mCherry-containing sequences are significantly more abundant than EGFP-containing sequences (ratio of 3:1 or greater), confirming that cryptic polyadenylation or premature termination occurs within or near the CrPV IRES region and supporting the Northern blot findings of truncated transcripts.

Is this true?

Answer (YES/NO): YES